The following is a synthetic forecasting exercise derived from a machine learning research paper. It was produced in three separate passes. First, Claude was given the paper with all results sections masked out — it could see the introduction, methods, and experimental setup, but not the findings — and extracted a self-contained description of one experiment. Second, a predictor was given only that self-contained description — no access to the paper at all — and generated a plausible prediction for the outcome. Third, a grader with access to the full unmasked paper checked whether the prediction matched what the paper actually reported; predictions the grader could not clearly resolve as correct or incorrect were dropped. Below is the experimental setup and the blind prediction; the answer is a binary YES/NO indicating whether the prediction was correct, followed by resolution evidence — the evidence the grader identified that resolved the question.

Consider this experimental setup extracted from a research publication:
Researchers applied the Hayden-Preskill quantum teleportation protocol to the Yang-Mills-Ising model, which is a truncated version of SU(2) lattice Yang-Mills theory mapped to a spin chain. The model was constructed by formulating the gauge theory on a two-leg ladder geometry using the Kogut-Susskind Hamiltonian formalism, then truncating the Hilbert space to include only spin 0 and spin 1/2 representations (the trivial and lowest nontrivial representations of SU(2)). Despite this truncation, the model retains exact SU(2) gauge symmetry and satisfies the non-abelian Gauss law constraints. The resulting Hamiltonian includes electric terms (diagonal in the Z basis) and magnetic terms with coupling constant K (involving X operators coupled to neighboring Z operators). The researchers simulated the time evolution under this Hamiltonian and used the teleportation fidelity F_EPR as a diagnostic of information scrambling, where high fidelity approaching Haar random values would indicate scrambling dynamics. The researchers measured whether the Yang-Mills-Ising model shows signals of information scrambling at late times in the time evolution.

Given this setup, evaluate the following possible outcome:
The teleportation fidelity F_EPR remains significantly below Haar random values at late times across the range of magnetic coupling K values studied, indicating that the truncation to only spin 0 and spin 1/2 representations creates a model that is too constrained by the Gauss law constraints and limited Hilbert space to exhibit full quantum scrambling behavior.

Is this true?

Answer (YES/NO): NO